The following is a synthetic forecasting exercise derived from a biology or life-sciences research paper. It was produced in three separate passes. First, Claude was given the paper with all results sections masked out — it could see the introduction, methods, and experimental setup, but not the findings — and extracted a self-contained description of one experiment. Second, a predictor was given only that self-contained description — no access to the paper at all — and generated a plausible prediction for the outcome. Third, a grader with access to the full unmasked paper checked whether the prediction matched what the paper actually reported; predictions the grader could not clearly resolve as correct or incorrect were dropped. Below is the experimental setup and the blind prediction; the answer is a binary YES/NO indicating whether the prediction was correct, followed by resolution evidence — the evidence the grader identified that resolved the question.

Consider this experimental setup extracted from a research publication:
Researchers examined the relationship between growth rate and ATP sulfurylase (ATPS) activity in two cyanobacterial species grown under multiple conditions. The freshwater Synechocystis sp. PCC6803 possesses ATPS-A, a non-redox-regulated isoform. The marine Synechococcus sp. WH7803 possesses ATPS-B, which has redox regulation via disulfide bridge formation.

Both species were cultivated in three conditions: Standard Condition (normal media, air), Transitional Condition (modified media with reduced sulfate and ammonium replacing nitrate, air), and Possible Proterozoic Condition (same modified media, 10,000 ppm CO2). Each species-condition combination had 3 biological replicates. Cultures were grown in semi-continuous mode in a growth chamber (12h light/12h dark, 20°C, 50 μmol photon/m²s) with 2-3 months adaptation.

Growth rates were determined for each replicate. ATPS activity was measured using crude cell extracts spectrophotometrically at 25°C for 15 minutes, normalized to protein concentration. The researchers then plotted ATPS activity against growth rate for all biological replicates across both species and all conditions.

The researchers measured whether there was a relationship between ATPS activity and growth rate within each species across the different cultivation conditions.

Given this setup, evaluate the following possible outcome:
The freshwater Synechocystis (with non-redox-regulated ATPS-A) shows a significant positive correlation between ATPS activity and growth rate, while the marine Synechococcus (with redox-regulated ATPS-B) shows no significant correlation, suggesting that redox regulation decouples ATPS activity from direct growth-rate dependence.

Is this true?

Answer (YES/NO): NO